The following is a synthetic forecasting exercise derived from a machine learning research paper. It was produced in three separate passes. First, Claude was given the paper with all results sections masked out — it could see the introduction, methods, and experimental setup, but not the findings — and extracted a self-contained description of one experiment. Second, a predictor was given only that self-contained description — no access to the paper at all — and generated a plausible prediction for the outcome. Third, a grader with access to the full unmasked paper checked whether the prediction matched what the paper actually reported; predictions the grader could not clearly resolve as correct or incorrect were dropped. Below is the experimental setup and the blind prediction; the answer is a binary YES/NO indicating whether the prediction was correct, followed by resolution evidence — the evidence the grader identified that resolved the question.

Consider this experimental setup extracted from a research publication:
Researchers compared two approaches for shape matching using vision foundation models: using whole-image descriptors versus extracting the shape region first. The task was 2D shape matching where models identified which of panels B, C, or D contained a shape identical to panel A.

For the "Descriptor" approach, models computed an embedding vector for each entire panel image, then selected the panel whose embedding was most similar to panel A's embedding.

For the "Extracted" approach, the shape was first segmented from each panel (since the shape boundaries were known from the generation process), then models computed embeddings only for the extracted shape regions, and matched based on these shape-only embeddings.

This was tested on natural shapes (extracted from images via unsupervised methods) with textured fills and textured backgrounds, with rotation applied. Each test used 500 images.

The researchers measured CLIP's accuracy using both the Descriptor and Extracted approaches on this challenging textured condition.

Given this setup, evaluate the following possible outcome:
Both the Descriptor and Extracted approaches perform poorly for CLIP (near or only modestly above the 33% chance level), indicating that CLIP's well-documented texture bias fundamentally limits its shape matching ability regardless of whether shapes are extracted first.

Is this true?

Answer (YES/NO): NO